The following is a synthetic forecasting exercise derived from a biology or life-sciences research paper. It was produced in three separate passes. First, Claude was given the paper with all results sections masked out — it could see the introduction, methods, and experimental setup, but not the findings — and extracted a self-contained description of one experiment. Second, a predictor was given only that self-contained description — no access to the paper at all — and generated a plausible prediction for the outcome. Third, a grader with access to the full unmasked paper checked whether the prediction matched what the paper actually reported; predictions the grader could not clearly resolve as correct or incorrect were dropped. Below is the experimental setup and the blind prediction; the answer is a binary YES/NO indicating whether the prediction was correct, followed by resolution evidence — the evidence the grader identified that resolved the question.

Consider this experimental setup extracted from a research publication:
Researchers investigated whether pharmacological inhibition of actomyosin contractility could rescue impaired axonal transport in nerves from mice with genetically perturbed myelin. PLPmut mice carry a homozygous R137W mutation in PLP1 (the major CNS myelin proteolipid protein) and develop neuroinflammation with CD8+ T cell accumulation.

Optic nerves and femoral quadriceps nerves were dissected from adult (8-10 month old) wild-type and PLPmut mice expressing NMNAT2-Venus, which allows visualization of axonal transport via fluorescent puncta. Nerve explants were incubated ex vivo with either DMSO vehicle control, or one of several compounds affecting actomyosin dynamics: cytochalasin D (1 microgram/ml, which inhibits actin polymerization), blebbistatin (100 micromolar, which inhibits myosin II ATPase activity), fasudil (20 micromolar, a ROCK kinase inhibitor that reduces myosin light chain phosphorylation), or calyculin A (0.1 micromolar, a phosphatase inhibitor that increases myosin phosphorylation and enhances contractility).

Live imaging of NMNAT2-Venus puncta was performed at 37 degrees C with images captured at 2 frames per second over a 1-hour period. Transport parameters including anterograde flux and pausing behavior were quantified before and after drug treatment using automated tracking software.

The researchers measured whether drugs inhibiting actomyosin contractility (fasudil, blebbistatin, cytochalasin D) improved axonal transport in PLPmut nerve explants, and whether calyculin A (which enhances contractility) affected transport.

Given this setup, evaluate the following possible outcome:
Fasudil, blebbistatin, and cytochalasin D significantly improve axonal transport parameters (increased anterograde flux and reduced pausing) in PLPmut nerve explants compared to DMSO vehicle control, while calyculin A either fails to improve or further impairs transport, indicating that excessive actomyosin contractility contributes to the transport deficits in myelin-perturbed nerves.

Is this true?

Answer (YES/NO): NO